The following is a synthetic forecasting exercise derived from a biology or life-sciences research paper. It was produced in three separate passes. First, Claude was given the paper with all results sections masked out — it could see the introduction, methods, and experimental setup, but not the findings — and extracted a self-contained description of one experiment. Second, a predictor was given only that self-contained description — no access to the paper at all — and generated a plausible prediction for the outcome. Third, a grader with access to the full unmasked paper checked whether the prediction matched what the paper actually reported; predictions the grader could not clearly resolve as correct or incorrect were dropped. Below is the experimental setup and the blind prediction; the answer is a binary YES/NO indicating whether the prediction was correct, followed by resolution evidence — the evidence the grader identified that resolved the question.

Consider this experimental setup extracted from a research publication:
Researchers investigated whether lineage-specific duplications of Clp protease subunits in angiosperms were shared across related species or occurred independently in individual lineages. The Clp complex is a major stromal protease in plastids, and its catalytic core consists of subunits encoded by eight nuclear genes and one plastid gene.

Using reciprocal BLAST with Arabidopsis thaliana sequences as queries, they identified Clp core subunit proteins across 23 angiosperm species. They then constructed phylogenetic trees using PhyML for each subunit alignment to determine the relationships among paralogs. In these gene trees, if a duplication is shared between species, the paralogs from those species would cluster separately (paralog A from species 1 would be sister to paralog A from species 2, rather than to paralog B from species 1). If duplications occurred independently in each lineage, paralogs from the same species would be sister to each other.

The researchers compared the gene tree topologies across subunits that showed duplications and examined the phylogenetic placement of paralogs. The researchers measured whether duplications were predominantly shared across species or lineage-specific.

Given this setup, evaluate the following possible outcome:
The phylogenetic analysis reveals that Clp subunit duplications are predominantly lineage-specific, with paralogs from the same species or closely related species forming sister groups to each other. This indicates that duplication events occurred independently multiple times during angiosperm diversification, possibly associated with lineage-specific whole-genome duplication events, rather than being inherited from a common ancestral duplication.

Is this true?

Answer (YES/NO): YES